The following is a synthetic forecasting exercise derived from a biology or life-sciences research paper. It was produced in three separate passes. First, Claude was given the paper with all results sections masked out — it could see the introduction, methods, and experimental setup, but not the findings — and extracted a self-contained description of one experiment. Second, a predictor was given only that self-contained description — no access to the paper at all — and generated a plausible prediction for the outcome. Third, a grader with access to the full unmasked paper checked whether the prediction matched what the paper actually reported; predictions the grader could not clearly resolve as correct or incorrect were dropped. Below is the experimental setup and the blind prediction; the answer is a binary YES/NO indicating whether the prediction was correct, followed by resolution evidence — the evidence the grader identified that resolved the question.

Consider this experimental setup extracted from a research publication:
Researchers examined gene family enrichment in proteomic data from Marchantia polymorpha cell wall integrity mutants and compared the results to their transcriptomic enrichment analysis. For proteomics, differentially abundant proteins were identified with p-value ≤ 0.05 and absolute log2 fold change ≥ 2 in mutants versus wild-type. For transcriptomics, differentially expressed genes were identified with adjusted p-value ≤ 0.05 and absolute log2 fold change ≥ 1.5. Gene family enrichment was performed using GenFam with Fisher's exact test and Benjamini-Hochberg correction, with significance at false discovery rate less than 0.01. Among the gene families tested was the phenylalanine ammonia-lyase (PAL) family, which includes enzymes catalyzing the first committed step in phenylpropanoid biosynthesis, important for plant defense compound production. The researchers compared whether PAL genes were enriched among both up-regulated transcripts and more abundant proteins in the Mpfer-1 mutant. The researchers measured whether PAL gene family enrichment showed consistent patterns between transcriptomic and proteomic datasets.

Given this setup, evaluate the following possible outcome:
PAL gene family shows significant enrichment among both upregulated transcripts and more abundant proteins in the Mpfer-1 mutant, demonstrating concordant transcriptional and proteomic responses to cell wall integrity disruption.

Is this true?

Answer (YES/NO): NO